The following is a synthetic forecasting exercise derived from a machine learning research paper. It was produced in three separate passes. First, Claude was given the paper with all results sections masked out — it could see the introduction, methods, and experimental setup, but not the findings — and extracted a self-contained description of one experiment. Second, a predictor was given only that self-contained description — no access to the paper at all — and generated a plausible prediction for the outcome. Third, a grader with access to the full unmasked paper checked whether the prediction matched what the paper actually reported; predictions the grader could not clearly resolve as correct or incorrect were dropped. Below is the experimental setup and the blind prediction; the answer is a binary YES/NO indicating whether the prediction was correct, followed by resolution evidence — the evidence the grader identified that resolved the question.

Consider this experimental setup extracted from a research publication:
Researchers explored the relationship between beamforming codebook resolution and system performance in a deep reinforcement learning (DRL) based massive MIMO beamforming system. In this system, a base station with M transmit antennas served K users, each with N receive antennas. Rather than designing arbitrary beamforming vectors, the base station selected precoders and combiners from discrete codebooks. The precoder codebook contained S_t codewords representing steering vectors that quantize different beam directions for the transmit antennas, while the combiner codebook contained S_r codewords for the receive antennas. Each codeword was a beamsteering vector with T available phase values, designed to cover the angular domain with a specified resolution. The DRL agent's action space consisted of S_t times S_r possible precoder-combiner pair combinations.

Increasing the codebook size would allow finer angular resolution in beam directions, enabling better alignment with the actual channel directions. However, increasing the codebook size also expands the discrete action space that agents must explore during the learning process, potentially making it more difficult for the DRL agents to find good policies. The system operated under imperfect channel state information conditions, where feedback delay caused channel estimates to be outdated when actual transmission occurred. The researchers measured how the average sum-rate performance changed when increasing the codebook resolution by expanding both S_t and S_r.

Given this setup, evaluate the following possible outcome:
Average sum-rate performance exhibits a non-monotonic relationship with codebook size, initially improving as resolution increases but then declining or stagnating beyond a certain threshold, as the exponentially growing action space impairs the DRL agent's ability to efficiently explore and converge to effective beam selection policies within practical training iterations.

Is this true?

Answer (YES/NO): NO